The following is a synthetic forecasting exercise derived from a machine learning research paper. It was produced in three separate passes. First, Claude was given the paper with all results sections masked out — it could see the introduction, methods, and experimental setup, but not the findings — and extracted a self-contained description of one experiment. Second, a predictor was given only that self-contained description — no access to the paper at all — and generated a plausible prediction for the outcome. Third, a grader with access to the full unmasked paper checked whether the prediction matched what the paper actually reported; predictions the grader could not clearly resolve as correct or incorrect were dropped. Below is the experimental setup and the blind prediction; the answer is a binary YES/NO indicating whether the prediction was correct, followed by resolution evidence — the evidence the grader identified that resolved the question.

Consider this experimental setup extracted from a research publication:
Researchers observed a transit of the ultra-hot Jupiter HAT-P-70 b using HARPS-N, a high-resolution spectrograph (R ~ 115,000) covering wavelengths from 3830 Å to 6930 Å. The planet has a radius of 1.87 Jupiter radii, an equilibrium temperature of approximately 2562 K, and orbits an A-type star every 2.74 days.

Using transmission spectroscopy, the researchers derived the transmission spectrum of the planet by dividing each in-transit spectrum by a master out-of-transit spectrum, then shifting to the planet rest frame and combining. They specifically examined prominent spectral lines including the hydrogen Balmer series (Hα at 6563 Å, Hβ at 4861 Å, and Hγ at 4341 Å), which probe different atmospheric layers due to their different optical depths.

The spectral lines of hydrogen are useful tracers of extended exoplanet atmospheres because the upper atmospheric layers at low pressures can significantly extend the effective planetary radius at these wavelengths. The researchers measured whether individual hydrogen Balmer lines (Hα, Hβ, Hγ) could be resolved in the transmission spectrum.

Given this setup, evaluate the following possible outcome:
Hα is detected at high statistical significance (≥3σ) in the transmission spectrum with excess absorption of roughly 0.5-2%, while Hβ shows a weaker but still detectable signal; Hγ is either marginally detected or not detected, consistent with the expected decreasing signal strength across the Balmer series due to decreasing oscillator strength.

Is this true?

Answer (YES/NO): NO